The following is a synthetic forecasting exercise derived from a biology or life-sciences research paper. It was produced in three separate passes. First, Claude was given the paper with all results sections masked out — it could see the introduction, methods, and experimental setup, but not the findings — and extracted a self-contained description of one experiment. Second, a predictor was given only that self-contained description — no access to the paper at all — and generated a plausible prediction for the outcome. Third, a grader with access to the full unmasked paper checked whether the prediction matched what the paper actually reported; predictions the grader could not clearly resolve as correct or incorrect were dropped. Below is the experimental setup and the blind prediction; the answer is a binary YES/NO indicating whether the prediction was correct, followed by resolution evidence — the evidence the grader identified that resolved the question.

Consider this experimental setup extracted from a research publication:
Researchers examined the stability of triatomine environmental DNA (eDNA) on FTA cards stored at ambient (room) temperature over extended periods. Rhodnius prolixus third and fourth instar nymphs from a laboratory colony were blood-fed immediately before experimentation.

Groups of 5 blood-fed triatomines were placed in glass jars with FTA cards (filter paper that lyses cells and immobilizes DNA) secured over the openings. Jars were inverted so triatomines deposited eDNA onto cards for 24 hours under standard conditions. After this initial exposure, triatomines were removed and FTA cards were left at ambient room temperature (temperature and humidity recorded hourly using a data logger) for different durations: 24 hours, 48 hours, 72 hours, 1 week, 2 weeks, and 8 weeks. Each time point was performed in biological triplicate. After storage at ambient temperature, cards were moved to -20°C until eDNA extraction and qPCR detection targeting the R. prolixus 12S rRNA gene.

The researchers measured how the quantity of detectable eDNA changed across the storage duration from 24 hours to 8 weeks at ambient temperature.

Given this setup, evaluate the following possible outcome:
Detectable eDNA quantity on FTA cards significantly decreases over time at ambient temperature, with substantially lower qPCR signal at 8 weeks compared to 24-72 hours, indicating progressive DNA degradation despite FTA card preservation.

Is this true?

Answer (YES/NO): NO